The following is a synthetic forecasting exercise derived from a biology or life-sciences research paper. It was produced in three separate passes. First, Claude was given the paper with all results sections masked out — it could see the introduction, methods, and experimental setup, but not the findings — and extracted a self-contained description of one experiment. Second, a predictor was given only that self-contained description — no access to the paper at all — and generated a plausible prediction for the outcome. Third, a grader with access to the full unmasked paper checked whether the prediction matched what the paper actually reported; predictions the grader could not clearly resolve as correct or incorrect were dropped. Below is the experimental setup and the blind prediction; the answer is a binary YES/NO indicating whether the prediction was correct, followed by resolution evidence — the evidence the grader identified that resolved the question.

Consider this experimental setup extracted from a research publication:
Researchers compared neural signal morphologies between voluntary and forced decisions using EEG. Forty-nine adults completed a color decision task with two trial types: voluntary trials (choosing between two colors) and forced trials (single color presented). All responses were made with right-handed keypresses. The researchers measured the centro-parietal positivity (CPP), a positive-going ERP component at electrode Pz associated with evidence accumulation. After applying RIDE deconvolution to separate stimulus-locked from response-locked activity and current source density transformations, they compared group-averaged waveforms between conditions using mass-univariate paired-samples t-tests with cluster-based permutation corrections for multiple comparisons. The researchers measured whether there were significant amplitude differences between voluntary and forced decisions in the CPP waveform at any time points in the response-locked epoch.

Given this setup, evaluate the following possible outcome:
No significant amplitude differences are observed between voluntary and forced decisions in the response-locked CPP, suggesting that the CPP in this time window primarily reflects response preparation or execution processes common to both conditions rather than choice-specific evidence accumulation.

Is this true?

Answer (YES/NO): NO